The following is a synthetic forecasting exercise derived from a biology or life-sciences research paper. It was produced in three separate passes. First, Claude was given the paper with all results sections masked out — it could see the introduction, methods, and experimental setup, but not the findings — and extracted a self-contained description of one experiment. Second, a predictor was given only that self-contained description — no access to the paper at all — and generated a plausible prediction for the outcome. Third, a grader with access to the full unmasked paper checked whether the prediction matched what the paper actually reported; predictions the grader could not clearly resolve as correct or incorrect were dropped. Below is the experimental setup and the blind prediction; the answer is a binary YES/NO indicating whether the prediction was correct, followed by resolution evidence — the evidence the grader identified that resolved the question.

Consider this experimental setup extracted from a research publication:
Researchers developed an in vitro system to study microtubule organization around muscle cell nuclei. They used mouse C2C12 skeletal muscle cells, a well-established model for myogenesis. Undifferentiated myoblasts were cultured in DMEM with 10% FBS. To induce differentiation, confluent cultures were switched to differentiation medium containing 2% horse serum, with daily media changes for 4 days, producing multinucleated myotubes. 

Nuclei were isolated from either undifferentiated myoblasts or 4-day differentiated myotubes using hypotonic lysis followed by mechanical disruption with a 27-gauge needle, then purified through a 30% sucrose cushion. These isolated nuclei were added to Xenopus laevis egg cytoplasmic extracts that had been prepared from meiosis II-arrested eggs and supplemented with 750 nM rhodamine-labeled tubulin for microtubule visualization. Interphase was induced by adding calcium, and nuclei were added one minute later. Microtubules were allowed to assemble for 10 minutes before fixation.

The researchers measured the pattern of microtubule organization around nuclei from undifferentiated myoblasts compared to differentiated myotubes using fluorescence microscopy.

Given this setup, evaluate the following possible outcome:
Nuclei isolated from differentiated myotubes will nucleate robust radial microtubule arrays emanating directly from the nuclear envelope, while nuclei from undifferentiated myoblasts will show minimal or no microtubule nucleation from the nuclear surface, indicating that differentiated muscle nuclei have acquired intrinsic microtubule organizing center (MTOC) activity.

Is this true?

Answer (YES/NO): YES